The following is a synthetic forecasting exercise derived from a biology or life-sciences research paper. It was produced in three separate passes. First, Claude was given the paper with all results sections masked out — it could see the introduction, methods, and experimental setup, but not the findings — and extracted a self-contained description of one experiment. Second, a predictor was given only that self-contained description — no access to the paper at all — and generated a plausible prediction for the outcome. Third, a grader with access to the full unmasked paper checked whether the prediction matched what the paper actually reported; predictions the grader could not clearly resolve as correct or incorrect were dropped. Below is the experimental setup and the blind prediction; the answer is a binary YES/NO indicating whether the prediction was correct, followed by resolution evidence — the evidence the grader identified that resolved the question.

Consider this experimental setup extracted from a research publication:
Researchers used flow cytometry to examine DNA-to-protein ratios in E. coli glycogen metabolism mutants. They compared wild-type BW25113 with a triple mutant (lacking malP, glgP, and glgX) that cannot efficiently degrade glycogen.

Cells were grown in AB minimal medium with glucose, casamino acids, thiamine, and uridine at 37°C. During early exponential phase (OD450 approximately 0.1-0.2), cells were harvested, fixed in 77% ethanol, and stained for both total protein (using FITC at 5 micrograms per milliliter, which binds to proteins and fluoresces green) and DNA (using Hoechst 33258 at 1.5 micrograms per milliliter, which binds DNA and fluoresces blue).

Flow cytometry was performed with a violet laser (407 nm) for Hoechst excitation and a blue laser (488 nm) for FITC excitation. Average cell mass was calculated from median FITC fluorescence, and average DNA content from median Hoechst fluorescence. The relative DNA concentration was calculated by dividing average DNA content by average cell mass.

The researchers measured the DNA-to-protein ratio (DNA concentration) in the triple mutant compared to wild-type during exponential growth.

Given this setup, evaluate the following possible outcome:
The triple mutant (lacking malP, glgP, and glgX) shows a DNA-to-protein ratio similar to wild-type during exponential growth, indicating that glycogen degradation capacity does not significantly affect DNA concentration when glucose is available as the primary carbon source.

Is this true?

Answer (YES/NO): NO